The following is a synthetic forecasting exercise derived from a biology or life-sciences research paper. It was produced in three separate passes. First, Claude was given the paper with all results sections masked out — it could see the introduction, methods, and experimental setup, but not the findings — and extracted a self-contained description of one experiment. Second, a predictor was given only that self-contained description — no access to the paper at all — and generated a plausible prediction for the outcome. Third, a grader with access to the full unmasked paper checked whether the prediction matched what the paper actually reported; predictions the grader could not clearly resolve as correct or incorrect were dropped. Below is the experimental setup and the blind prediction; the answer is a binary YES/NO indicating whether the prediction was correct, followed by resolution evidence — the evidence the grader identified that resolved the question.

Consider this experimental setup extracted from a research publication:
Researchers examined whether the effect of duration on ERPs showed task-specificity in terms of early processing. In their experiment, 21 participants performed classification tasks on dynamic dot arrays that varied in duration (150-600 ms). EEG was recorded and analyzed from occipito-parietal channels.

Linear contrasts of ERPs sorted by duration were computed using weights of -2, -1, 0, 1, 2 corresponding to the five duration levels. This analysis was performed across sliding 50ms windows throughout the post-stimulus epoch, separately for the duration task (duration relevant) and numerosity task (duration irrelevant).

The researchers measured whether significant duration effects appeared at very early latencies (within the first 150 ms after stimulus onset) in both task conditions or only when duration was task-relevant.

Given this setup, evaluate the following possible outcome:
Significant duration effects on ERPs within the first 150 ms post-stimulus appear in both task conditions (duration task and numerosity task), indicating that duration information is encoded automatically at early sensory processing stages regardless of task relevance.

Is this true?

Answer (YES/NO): NO